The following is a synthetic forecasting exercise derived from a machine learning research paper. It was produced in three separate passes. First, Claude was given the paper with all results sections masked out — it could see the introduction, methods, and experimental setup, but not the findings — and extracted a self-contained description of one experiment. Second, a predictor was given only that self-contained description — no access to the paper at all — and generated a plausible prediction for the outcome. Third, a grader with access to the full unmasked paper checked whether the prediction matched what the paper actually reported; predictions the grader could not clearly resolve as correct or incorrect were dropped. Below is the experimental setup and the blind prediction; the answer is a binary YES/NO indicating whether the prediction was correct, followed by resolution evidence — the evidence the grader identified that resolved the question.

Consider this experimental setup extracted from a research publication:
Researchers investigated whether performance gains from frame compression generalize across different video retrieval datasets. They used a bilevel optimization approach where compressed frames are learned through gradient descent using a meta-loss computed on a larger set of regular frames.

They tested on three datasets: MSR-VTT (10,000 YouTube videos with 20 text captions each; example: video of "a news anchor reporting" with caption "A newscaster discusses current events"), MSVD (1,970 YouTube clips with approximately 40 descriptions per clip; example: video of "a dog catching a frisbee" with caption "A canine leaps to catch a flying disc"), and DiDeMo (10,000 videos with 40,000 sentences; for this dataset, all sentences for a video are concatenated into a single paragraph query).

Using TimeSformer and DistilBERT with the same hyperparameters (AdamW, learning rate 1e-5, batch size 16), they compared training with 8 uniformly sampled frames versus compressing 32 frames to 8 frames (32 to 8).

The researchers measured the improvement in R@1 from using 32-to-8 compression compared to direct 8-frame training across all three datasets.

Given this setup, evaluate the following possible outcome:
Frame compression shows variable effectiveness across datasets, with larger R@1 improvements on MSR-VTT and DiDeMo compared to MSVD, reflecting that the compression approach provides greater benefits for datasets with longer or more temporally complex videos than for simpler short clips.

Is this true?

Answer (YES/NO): NO